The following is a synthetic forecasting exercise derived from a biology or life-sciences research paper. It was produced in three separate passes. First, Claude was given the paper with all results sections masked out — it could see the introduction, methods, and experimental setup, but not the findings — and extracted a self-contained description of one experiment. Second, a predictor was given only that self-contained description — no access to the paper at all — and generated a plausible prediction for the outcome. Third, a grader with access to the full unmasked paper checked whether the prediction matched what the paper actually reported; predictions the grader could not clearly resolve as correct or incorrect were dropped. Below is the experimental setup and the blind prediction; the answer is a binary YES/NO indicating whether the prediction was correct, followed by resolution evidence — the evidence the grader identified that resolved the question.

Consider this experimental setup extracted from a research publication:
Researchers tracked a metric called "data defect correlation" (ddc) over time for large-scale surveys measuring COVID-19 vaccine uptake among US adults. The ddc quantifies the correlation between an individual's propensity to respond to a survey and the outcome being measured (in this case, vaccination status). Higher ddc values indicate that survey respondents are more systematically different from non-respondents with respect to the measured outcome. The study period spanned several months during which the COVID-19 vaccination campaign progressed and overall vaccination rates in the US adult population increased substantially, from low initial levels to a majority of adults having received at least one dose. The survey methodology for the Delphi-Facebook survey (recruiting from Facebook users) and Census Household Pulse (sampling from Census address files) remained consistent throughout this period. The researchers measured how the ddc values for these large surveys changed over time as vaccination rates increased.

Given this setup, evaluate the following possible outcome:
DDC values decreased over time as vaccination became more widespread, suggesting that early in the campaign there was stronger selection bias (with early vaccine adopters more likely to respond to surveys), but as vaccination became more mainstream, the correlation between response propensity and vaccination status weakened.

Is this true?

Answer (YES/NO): NO